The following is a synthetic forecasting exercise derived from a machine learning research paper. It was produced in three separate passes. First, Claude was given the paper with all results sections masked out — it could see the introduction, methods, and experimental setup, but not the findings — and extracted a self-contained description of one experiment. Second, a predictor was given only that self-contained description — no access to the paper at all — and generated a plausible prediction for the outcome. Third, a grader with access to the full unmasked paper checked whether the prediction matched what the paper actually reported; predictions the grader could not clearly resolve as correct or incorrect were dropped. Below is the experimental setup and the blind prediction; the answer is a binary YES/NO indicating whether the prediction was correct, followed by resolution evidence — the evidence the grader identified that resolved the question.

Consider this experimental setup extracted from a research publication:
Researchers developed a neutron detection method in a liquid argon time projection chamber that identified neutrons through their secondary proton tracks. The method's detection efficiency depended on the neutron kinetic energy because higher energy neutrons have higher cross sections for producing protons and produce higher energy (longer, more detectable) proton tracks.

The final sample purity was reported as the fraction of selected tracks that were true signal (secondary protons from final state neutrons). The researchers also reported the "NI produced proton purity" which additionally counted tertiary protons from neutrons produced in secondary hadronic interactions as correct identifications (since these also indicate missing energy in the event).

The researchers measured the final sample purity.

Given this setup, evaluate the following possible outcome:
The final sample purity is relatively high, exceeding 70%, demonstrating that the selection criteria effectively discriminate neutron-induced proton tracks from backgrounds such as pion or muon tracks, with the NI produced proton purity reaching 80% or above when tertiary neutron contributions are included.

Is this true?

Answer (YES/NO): NO